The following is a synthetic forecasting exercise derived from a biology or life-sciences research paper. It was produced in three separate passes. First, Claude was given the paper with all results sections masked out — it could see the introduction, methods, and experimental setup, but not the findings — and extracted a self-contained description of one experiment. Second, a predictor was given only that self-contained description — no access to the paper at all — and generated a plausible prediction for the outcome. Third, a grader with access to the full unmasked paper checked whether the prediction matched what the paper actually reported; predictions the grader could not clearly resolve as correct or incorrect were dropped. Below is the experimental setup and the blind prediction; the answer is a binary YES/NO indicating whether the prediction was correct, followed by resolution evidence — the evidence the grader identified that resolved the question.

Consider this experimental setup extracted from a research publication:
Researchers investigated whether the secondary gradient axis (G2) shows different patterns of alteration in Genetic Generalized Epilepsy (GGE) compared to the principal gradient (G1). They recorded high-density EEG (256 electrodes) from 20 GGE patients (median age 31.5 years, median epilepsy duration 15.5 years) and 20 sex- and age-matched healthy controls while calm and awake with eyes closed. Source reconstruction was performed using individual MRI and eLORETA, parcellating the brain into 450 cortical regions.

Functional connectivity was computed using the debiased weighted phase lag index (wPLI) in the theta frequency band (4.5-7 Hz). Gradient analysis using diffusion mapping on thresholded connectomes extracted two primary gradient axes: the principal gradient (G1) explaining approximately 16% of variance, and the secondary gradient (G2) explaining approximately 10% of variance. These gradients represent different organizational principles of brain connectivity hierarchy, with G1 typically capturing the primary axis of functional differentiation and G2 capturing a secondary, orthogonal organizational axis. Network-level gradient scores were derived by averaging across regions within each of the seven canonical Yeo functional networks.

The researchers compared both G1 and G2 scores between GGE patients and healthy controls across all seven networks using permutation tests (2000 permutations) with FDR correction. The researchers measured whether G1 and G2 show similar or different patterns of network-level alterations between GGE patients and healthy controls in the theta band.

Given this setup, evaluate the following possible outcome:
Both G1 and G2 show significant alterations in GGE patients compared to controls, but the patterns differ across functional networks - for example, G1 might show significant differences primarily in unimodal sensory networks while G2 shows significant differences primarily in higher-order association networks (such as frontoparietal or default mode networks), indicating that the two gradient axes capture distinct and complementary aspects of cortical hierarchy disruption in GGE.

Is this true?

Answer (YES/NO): NO